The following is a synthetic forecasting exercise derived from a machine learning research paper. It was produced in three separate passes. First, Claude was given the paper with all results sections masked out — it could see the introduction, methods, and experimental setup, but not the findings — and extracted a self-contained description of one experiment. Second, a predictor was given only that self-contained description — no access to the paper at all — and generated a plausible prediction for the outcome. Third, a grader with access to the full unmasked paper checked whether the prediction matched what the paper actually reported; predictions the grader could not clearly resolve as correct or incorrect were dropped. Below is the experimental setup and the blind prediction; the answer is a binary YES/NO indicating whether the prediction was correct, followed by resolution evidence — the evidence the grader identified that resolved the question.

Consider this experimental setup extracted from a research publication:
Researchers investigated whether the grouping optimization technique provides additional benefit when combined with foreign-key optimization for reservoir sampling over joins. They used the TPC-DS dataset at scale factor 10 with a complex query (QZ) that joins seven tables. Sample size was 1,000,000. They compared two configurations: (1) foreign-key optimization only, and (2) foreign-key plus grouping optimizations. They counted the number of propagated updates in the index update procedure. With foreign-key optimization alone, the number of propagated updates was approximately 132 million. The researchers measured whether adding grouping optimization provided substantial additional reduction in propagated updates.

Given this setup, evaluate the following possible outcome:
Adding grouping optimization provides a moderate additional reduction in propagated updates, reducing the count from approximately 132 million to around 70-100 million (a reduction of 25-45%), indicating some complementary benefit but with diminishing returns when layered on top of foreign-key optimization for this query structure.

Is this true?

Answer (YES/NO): NO